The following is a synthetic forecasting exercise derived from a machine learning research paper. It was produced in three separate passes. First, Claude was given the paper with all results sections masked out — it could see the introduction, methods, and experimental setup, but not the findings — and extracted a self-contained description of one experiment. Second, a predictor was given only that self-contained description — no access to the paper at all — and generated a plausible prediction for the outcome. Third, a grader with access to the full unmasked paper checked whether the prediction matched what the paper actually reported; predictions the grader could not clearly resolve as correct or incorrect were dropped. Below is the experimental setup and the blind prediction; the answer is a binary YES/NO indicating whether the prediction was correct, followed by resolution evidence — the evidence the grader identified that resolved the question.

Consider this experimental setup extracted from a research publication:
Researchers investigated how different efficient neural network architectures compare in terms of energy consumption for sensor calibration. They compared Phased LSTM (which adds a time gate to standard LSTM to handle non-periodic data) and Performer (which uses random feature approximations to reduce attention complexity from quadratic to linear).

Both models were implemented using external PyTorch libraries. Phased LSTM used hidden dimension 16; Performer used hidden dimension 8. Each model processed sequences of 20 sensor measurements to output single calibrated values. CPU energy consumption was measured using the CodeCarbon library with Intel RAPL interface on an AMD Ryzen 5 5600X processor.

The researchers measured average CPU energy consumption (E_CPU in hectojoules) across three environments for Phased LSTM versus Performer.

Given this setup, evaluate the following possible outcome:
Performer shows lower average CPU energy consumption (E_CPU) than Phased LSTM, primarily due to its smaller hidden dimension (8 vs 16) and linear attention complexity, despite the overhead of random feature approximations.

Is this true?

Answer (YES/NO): YES